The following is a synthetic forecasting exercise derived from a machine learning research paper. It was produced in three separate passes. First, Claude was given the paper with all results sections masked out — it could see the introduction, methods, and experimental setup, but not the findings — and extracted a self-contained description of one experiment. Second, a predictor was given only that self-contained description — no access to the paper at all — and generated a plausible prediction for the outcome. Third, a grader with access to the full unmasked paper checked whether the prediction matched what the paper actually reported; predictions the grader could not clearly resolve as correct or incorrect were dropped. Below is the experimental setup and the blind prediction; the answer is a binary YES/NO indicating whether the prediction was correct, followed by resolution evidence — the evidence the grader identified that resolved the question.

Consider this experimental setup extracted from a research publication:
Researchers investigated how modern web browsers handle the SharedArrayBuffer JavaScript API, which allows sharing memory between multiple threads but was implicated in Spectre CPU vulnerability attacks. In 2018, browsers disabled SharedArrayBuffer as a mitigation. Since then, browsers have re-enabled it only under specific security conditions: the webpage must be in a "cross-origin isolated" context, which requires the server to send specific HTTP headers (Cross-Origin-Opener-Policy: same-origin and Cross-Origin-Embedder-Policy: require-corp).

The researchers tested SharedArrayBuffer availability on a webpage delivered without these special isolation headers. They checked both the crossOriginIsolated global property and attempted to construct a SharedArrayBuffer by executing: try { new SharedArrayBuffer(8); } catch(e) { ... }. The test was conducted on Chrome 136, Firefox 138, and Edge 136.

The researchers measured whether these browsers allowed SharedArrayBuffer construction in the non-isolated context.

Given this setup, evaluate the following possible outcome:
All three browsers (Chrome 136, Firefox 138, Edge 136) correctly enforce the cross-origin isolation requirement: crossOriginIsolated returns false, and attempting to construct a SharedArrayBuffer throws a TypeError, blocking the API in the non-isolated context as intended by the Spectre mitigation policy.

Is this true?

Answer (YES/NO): YES